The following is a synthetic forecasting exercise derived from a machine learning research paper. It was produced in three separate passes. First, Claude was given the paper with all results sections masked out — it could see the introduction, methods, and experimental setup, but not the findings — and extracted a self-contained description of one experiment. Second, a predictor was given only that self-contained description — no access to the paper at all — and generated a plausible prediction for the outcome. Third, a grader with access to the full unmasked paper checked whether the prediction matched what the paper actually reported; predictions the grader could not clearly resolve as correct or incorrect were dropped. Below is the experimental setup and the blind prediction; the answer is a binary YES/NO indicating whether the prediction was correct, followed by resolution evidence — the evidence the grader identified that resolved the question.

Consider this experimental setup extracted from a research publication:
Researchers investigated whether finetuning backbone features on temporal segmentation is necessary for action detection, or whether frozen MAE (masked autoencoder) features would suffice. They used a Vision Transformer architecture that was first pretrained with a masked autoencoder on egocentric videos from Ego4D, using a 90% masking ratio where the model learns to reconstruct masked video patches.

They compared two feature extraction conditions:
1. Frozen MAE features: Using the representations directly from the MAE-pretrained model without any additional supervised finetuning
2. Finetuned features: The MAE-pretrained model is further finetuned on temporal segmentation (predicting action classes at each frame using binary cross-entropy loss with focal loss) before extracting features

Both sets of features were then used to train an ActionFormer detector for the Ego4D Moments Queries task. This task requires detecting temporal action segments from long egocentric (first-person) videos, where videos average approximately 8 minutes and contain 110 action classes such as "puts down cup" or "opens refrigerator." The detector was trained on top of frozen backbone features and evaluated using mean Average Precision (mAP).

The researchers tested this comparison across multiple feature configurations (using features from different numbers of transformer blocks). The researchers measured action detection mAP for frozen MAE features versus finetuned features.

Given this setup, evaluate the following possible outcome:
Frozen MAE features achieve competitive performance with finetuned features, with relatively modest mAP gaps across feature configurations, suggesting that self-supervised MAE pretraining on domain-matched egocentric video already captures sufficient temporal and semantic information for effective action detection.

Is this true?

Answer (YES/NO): NO